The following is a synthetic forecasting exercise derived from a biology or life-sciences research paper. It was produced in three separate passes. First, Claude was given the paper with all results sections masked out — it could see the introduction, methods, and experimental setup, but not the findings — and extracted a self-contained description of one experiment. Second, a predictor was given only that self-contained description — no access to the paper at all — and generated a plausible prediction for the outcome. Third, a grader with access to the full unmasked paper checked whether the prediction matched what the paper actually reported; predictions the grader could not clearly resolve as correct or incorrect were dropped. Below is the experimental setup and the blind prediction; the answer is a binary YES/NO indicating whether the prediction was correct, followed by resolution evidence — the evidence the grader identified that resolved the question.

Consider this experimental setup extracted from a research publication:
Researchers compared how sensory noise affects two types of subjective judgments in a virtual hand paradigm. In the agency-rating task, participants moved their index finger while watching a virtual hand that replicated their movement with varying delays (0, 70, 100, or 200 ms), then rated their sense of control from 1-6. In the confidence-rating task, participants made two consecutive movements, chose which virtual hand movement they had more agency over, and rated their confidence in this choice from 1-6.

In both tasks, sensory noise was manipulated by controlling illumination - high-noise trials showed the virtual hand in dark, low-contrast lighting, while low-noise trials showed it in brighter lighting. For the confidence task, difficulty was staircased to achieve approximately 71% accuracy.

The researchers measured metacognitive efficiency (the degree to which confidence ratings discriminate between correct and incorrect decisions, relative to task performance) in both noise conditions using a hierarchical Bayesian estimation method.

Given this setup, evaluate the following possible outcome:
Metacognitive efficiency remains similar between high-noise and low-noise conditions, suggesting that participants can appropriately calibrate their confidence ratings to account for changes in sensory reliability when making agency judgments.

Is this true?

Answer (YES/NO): YES